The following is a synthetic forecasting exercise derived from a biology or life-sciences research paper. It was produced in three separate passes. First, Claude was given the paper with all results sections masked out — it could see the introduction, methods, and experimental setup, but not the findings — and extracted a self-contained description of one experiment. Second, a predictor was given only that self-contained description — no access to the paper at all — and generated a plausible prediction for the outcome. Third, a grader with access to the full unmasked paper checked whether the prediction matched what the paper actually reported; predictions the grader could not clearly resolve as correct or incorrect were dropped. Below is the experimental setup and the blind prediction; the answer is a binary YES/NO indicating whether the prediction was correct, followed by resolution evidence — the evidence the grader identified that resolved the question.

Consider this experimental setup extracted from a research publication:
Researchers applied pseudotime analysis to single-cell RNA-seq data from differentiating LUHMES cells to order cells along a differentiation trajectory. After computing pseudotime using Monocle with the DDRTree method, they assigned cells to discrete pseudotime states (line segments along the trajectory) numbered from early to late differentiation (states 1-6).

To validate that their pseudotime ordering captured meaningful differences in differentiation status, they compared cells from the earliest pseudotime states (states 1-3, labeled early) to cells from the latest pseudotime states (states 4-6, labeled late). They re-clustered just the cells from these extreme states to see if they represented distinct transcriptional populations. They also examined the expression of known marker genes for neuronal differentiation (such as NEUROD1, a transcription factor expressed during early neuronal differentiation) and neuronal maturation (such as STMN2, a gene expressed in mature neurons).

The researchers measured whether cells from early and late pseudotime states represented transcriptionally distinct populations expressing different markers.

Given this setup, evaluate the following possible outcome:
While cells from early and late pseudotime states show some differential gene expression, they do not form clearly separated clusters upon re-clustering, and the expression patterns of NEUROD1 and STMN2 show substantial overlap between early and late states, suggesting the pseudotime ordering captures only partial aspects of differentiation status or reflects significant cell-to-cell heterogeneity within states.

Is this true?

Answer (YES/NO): NO